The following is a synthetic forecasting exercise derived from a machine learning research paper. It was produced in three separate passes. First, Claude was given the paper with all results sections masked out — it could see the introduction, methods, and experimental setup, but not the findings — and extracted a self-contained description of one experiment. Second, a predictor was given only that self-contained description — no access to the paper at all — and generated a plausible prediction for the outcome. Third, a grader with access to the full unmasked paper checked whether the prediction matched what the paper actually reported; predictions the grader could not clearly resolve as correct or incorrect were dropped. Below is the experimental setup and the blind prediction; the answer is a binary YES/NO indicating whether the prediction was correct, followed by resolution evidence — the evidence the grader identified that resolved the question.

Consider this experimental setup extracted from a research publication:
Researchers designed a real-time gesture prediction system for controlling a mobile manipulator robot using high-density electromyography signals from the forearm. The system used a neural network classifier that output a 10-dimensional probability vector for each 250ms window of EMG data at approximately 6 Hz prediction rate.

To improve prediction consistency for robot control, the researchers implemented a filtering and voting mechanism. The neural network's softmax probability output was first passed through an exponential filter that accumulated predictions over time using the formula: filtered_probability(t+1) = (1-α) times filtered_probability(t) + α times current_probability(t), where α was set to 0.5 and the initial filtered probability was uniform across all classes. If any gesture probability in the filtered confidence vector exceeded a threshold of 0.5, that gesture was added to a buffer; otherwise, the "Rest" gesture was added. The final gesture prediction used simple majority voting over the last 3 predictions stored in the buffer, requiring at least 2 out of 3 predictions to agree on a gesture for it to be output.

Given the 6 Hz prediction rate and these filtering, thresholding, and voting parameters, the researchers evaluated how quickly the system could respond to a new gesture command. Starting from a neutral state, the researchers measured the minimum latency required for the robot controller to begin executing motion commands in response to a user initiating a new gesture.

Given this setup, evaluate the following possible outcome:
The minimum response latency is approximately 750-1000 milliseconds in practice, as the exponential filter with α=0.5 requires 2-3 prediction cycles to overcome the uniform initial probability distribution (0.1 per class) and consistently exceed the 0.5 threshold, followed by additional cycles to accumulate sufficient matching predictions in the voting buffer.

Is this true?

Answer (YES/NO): NO